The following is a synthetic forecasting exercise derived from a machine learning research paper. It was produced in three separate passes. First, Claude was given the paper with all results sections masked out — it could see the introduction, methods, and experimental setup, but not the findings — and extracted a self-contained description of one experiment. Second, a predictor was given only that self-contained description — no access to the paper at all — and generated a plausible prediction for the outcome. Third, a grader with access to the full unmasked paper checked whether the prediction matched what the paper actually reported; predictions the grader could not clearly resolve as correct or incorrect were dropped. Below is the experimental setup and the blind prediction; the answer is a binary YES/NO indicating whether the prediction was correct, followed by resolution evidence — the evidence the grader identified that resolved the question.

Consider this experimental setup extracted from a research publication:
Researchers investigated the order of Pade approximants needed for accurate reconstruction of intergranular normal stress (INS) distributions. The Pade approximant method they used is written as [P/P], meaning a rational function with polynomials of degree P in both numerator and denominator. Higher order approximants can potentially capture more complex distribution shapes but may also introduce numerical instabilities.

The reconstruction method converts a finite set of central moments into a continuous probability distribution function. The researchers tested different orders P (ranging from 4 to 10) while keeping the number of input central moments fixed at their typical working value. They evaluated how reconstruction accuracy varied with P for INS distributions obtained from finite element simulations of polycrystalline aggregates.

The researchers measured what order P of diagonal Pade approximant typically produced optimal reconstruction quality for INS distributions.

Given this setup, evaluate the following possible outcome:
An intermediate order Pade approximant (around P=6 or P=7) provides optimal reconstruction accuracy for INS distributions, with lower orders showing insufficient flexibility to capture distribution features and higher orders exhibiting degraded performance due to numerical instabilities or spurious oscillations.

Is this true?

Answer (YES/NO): NO